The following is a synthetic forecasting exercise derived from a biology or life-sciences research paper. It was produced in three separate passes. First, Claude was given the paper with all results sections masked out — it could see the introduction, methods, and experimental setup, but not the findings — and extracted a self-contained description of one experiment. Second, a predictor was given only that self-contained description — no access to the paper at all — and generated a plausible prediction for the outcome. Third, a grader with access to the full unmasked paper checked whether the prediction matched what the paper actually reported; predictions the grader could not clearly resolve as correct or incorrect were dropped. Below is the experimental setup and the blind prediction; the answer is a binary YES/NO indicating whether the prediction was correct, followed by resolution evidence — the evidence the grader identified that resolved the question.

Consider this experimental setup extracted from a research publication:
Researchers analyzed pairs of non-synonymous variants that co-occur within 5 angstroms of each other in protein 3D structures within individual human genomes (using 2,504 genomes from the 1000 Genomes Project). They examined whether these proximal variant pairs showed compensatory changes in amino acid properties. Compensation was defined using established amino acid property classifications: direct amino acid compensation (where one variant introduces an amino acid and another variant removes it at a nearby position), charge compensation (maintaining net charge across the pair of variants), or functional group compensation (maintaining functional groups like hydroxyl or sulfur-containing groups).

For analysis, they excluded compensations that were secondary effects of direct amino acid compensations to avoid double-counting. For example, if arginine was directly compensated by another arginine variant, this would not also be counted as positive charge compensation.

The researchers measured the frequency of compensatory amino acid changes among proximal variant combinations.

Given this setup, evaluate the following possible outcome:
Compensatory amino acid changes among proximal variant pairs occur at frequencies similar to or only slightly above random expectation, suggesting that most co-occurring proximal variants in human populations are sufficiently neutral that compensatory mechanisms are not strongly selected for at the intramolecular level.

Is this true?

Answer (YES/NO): NO